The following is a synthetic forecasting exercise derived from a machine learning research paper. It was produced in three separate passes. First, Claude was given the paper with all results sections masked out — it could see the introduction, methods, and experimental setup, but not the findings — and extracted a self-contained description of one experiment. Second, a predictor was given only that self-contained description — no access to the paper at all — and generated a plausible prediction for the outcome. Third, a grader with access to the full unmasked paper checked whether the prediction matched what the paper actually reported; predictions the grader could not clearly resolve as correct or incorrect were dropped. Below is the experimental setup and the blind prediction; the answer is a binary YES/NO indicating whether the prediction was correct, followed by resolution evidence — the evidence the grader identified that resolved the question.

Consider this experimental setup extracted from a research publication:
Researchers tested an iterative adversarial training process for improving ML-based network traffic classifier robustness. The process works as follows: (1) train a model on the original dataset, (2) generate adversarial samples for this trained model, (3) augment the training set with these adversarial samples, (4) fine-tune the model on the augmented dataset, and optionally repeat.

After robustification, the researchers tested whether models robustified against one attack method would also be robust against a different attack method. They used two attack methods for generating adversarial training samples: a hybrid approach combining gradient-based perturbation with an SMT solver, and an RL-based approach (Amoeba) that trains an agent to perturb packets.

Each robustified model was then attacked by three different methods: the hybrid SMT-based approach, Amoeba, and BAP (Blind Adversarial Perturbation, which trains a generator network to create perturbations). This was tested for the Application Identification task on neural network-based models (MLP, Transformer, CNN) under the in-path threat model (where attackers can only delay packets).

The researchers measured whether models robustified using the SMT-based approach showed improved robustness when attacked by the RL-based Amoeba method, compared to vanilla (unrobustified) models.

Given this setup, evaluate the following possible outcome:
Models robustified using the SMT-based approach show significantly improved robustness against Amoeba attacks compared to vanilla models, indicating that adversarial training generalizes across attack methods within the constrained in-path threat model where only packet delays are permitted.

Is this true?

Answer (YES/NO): YES